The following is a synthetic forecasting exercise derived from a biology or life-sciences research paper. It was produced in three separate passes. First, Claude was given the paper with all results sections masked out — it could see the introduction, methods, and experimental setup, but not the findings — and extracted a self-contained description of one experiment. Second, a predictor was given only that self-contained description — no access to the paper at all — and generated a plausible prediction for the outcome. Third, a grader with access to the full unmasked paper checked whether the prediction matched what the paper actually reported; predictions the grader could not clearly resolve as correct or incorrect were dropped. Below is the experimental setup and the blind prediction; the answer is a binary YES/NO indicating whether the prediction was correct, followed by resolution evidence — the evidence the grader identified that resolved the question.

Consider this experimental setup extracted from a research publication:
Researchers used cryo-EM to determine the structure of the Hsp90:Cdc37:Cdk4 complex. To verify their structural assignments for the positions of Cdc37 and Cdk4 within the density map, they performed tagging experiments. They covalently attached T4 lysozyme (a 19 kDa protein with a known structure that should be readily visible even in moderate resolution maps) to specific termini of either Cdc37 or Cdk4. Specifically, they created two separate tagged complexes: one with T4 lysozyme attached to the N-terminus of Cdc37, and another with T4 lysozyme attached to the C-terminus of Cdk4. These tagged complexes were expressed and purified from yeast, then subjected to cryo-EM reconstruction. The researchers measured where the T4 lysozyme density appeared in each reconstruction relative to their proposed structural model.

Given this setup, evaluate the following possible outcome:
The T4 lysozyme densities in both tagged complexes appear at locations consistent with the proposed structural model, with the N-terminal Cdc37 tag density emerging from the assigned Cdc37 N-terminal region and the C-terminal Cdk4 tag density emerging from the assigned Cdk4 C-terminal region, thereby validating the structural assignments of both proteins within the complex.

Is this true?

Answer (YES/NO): YES